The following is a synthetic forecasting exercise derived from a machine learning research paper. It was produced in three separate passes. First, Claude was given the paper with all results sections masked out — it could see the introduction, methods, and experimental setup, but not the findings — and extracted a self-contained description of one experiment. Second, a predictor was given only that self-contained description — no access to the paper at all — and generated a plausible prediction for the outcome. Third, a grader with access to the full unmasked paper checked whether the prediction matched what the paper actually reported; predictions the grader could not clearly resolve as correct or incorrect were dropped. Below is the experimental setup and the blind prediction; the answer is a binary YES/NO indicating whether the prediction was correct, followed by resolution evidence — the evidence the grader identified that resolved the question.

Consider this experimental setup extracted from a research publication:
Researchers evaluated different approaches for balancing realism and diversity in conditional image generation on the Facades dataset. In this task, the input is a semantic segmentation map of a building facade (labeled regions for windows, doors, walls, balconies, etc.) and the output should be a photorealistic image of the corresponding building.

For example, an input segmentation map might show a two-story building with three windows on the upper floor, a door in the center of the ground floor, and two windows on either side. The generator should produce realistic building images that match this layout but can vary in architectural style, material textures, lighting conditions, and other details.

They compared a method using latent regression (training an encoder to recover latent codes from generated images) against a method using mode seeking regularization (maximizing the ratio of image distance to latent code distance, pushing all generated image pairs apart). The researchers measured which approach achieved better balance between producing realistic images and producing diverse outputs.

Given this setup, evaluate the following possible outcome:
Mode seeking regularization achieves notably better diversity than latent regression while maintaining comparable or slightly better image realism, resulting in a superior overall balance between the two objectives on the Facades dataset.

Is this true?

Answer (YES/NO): NO